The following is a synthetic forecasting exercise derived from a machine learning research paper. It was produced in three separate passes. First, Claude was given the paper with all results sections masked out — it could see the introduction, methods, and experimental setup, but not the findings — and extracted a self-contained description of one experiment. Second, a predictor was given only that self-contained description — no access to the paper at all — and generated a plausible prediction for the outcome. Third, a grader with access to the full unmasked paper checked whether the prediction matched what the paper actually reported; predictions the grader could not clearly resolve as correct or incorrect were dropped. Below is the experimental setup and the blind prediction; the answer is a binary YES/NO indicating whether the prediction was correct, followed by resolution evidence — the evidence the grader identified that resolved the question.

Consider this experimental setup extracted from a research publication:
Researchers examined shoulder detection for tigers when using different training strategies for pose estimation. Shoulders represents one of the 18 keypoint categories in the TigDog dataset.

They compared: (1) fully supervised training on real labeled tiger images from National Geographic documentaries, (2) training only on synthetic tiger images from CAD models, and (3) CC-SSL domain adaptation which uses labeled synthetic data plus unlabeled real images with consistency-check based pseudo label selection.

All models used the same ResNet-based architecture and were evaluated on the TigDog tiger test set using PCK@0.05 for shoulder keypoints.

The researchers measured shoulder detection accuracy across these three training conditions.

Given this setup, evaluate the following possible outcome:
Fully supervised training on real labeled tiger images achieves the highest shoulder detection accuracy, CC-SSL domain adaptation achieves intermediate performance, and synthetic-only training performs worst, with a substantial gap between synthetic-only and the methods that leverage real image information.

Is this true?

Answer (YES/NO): YES